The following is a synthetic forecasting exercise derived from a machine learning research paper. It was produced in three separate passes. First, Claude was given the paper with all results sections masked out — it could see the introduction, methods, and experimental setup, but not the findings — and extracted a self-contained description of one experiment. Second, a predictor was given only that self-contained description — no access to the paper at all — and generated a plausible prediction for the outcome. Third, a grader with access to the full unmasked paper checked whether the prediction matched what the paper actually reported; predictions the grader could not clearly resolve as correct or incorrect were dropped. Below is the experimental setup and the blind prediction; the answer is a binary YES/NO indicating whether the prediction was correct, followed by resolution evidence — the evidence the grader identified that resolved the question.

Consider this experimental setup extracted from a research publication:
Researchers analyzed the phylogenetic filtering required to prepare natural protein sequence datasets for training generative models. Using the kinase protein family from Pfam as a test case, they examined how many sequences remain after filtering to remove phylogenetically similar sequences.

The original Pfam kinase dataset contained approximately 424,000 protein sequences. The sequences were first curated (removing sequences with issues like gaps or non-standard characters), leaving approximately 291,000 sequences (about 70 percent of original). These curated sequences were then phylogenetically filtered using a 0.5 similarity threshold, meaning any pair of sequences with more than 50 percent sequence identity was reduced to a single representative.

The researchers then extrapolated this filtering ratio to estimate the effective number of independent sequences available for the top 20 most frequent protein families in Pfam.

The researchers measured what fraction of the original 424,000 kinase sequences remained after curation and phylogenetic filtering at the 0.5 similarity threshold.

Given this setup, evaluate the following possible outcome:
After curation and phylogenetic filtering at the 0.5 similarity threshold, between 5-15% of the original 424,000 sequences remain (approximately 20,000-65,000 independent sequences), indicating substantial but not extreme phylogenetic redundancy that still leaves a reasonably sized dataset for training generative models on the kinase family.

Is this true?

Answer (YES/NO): YES